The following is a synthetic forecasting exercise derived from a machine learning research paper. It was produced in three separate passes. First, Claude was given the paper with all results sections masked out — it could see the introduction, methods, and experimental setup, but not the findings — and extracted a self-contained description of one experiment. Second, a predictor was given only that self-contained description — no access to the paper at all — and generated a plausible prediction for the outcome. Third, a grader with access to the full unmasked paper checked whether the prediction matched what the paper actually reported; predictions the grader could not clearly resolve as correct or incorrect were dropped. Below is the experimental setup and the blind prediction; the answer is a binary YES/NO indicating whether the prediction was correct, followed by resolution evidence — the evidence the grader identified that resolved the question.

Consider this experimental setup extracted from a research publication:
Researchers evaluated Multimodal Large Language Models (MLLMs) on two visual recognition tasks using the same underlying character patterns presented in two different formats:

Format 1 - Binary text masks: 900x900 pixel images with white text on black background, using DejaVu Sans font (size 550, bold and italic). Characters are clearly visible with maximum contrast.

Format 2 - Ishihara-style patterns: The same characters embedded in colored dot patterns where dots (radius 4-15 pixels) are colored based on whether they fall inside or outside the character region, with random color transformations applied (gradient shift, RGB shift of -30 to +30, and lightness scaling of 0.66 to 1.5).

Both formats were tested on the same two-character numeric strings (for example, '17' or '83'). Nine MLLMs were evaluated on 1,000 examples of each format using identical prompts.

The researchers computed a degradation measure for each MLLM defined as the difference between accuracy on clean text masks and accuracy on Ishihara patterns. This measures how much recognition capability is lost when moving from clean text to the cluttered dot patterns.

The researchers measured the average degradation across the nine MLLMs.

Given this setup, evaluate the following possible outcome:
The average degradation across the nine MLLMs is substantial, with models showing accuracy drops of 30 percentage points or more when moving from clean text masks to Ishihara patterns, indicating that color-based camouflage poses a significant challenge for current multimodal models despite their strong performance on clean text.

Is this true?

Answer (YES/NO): YES